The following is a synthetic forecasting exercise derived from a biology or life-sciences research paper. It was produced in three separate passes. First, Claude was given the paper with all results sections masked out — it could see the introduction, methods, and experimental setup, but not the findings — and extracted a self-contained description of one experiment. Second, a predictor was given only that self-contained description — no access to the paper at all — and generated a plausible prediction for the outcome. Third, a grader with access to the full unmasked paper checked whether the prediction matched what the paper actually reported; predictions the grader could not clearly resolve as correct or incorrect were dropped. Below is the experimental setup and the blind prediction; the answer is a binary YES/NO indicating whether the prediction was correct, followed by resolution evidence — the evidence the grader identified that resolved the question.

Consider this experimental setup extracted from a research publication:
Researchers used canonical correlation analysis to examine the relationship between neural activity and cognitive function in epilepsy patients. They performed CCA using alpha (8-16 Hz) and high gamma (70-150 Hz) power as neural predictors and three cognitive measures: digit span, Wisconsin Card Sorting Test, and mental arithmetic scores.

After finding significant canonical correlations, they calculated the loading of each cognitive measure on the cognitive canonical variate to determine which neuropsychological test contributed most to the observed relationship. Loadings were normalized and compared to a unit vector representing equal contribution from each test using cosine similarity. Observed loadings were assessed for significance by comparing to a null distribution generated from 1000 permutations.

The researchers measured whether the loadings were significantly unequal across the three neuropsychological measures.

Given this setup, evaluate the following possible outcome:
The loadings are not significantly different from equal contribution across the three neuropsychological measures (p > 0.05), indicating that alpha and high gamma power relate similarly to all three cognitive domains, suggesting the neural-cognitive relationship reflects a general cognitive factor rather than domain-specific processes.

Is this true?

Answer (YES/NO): NO